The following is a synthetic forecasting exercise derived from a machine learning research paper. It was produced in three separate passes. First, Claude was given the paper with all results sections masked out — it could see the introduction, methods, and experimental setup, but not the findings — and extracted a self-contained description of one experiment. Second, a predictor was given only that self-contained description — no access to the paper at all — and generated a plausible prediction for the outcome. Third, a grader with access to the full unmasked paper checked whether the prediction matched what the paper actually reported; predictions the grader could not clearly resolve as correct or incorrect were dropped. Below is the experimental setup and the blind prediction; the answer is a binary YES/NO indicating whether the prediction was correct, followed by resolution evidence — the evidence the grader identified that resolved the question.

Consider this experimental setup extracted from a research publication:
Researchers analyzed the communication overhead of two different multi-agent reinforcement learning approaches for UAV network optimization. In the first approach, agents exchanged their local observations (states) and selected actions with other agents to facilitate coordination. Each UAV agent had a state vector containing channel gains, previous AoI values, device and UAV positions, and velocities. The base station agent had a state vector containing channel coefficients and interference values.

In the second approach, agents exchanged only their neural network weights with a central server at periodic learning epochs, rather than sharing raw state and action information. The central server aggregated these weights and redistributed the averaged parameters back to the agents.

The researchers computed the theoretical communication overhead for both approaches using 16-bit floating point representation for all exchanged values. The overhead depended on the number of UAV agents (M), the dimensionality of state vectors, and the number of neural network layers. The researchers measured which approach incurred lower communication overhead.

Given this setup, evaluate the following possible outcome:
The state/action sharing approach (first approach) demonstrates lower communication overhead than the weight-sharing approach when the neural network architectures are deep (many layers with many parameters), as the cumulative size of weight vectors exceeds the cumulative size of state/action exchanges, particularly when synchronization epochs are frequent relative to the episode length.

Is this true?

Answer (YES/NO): NO